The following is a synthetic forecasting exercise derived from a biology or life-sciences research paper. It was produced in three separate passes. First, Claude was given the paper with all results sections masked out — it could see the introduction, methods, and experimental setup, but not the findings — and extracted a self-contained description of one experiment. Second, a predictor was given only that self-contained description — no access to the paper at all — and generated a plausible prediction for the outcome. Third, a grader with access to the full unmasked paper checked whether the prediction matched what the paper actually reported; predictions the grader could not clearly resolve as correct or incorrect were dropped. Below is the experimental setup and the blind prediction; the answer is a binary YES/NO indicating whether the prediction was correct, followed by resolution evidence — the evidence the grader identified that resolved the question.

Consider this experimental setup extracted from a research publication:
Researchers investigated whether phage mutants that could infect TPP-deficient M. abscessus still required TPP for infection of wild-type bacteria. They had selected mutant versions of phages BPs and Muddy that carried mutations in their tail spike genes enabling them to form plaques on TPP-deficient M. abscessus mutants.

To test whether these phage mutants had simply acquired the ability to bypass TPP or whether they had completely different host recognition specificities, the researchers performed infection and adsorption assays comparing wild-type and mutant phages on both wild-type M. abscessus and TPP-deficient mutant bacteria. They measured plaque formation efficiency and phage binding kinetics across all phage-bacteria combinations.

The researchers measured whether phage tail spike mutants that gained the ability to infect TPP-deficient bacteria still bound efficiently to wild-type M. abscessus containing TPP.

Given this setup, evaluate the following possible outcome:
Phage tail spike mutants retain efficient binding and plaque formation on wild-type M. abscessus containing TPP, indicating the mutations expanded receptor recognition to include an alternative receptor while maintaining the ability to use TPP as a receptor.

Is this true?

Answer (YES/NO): YES